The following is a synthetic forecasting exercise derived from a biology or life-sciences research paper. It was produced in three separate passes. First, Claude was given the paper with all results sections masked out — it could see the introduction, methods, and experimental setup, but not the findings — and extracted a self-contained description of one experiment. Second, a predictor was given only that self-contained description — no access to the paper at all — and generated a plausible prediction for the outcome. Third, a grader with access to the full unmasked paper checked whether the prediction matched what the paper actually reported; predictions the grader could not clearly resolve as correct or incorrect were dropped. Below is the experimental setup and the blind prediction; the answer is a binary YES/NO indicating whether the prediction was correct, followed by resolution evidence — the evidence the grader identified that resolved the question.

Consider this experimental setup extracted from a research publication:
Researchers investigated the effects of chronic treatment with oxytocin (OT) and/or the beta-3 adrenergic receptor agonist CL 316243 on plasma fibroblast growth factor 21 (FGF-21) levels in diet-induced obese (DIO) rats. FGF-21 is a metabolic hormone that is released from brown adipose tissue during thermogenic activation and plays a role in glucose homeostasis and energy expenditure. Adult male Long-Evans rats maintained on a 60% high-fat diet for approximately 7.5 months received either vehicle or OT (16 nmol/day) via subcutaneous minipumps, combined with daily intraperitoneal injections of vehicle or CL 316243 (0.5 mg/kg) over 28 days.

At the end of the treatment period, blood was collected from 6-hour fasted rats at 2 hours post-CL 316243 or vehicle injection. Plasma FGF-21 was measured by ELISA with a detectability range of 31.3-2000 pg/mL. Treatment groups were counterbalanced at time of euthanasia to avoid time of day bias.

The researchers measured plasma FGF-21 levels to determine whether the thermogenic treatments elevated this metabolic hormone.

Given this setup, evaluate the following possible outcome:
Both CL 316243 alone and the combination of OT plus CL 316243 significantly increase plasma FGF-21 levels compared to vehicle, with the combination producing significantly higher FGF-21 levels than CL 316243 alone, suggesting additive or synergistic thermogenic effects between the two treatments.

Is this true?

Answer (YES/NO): NO